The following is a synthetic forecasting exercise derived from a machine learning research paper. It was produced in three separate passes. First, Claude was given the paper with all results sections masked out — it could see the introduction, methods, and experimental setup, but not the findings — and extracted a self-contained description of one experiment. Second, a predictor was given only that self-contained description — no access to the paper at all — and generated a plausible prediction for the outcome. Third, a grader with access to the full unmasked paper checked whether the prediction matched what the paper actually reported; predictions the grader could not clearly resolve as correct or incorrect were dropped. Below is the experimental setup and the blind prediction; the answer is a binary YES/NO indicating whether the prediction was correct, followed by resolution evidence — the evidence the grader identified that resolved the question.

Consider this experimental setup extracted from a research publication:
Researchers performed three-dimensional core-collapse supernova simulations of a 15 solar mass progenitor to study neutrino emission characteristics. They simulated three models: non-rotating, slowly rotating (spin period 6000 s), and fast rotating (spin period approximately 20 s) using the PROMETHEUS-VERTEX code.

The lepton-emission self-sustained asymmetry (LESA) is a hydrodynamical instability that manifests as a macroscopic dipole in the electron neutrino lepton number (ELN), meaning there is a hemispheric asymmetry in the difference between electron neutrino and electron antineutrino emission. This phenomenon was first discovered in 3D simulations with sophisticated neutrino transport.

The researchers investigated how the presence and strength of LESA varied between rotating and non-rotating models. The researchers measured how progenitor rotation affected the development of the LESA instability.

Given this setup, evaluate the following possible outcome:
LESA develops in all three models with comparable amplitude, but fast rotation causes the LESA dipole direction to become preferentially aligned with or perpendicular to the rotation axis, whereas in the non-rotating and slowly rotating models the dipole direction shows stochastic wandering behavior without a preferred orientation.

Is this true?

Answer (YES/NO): NO